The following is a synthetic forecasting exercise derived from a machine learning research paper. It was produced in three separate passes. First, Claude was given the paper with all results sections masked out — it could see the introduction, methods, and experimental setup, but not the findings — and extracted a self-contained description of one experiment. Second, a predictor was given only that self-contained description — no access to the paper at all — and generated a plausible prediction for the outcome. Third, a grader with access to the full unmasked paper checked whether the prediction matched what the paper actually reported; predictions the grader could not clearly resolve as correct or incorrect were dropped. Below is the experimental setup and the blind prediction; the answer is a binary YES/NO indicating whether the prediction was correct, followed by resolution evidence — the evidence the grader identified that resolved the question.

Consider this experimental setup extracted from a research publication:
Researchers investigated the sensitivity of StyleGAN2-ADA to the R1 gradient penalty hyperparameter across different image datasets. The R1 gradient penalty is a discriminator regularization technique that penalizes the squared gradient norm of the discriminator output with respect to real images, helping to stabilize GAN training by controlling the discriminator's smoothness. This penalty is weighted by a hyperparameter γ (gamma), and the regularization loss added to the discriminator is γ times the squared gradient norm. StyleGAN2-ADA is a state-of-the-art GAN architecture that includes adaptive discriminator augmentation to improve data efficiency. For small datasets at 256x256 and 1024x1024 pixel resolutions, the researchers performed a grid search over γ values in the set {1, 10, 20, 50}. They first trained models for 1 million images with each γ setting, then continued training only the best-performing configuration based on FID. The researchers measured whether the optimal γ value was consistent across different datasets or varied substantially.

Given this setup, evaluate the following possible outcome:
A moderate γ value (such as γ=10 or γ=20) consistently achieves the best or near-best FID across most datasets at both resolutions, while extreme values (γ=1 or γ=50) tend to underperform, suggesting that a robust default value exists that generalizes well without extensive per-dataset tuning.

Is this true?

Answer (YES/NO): NO